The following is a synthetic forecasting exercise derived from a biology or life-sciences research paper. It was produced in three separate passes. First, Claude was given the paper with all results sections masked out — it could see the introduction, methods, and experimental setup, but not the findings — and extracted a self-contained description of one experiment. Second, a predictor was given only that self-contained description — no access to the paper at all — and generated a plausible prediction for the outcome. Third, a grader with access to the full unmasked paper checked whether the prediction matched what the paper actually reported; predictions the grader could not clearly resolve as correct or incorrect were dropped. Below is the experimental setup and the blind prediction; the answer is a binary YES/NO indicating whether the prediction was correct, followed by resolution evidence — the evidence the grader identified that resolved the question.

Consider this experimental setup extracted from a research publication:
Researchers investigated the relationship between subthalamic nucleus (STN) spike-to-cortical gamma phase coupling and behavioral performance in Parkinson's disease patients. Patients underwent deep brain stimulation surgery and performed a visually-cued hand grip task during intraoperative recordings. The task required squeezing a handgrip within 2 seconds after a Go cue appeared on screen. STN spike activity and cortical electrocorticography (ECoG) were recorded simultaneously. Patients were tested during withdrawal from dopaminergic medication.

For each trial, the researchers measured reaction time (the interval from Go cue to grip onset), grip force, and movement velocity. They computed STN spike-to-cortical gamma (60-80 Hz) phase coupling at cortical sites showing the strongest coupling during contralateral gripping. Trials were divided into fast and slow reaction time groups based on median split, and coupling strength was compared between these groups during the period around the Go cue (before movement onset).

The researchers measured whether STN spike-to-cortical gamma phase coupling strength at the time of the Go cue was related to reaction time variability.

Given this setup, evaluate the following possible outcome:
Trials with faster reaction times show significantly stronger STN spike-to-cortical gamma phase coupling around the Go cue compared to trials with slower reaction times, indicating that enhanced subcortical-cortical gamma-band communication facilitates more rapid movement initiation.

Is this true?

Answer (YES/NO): YES